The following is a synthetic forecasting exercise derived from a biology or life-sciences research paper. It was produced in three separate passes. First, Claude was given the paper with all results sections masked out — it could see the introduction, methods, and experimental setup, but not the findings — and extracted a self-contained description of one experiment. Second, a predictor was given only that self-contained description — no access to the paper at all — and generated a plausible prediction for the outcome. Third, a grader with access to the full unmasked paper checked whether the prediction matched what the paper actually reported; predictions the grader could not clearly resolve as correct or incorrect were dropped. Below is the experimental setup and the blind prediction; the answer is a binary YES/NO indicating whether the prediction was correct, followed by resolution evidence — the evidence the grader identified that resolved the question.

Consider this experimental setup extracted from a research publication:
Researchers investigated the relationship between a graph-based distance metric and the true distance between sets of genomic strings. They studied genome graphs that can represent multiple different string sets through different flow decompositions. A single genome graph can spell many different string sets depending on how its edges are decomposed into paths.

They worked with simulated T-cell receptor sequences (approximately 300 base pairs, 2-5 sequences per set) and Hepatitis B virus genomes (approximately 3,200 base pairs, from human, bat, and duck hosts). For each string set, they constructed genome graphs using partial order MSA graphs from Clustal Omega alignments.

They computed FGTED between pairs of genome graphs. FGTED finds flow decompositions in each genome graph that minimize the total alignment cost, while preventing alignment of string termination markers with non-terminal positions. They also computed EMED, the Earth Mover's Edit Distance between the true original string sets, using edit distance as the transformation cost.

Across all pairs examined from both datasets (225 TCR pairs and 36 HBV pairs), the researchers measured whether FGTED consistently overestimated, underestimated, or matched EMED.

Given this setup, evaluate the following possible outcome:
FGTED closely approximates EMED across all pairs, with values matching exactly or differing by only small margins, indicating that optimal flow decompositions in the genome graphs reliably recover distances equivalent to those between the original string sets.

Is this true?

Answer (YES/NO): NO